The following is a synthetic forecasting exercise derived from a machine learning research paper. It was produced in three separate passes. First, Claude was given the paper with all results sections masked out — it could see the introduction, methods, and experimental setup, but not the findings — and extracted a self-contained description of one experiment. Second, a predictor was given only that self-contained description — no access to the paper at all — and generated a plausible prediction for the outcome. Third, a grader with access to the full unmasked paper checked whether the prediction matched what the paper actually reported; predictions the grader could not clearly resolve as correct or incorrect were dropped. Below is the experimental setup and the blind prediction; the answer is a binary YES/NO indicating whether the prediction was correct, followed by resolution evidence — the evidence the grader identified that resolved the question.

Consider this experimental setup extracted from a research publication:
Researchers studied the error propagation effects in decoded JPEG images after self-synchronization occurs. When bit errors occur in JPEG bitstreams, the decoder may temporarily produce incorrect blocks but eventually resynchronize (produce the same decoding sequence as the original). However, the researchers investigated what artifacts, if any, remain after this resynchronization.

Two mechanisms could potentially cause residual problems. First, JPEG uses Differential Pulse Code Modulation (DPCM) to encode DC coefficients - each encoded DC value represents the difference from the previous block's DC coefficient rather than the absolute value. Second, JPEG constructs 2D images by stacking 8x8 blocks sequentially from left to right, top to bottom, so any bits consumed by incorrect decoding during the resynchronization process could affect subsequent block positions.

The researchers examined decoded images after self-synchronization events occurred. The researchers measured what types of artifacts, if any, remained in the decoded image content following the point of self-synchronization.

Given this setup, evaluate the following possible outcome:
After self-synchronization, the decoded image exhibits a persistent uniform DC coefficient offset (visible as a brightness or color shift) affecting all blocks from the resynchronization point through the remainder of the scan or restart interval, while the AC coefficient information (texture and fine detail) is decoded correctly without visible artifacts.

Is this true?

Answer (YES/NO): NO